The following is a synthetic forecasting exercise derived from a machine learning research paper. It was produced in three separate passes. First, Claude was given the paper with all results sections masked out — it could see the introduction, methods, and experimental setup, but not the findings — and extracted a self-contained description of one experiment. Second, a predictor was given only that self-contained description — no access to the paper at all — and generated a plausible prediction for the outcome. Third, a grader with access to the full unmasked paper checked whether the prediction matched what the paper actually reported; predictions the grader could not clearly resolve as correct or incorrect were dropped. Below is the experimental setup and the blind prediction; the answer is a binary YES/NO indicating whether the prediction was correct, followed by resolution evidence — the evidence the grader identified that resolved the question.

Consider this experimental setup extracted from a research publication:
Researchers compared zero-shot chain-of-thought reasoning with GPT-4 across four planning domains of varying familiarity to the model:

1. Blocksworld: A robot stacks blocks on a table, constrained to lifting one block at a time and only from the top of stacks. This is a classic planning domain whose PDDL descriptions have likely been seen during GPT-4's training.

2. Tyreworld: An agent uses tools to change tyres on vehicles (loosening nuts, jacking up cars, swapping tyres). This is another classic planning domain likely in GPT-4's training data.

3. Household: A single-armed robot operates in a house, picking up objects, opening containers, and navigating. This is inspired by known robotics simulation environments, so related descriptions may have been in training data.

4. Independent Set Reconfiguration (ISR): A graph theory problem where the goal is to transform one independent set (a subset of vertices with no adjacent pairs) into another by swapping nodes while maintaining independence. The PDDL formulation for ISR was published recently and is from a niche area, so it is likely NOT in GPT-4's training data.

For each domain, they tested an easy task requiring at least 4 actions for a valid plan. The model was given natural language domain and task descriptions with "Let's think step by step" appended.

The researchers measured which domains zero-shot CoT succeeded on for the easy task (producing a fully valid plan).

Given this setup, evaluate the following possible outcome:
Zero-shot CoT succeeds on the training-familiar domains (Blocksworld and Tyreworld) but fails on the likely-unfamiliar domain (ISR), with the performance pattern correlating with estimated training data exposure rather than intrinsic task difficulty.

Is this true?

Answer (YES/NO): NO